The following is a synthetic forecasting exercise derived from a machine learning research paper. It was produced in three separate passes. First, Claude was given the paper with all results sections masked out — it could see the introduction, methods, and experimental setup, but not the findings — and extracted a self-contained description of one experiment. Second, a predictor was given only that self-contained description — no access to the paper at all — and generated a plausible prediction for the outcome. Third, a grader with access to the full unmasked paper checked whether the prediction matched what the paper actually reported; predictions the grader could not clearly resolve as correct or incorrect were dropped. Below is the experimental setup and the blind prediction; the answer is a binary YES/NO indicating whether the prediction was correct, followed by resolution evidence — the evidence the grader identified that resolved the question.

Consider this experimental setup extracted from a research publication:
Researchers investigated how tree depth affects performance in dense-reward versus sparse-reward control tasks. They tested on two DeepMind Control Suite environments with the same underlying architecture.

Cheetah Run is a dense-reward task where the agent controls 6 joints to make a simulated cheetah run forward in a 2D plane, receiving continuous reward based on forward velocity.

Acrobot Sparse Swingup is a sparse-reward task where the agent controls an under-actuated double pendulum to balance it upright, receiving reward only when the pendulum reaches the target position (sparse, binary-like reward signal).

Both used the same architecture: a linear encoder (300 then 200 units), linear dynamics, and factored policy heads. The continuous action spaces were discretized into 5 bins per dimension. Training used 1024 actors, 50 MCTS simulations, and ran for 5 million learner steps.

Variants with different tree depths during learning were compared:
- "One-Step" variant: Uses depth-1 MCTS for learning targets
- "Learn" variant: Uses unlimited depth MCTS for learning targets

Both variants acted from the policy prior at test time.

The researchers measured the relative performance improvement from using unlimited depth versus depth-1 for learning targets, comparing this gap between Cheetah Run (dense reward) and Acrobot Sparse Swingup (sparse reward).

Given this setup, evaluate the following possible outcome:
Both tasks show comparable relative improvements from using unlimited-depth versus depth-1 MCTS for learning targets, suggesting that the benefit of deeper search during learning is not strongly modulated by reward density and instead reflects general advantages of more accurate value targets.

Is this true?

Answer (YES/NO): NO